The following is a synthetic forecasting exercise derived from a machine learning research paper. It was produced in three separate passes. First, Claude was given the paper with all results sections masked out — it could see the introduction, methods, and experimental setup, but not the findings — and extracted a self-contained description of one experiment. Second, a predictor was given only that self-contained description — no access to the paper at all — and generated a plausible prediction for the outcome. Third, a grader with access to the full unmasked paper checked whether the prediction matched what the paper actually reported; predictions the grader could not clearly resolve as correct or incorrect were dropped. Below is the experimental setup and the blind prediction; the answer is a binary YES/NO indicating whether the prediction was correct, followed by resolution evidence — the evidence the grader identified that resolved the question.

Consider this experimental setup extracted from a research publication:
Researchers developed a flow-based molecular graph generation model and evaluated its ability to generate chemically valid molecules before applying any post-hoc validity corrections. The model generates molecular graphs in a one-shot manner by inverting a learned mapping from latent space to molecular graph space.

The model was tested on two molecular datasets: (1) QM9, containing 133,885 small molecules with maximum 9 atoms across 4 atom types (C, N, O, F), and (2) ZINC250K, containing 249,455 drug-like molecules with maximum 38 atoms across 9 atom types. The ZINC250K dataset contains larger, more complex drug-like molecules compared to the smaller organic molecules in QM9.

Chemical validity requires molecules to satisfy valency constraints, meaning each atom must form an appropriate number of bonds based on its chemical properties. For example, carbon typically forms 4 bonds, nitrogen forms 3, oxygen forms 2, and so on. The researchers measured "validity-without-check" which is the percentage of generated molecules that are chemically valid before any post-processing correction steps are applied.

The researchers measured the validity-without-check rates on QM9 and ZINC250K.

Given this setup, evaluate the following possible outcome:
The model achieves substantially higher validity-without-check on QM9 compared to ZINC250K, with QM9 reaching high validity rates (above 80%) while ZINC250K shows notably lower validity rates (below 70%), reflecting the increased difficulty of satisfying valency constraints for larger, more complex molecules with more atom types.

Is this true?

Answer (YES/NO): NO